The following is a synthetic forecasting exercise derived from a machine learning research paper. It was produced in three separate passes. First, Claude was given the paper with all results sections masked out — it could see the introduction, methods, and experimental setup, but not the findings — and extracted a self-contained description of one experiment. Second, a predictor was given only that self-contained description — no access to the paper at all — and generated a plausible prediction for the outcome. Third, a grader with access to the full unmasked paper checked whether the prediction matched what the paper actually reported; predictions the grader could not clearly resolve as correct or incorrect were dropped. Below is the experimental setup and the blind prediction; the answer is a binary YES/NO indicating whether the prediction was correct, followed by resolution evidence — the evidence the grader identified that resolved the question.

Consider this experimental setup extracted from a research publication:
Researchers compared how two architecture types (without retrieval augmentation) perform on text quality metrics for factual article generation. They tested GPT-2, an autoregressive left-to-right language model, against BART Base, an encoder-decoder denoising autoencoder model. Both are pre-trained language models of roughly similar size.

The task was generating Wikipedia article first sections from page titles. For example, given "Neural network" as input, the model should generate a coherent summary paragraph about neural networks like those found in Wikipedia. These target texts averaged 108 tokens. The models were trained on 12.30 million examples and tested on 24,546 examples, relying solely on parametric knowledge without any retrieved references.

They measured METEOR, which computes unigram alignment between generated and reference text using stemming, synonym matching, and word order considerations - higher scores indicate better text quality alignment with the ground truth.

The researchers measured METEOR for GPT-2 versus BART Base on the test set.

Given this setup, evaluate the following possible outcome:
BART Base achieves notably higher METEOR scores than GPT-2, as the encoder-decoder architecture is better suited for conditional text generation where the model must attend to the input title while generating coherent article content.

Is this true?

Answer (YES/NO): YES